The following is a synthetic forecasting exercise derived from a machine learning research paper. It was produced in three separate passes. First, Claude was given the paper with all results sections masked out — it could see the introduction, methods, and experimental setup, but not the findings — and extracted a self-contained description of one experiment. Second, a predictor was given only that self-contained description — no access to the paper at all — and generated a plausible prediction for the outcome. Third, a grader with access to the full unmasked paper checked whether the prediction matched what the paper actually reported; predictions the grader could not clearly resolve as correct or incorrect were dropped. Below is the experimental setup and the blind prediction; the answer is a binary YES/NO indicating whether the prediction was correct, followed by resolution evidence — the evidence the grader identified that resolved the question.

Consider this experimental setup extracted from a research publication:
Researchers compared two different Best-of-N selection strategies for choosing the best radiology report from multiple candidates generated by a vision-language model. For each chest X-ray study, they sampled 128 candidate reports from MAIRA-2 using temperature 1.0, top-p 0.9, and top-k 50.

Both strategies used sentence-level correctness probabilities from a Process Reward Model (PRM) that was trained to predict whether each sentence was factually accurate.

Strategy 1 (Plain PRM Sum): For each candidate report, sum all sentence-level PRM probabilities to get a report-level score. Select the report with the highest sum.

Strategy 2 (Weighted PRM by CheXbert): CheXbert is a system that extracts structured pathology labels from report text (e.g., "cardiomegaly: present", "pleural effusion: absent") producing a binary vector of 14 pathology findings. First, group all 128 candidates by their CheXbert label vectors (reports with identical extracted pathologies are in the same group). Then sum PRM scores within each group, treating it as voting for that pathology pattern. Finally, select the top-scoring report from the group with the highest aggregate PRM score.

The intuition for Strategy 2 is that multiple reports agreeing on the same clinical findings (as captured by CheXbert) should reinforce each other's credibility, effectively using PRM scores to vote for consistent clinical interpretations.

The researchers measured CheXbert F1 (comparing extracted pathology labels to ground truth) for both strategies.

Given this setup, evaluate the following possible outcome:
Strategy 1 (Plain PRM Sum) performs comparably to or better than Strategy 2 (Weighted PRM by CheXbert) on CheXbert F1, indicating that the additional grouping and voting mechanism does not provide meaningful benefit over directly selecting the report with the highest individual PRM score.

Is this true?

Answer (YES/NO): NO